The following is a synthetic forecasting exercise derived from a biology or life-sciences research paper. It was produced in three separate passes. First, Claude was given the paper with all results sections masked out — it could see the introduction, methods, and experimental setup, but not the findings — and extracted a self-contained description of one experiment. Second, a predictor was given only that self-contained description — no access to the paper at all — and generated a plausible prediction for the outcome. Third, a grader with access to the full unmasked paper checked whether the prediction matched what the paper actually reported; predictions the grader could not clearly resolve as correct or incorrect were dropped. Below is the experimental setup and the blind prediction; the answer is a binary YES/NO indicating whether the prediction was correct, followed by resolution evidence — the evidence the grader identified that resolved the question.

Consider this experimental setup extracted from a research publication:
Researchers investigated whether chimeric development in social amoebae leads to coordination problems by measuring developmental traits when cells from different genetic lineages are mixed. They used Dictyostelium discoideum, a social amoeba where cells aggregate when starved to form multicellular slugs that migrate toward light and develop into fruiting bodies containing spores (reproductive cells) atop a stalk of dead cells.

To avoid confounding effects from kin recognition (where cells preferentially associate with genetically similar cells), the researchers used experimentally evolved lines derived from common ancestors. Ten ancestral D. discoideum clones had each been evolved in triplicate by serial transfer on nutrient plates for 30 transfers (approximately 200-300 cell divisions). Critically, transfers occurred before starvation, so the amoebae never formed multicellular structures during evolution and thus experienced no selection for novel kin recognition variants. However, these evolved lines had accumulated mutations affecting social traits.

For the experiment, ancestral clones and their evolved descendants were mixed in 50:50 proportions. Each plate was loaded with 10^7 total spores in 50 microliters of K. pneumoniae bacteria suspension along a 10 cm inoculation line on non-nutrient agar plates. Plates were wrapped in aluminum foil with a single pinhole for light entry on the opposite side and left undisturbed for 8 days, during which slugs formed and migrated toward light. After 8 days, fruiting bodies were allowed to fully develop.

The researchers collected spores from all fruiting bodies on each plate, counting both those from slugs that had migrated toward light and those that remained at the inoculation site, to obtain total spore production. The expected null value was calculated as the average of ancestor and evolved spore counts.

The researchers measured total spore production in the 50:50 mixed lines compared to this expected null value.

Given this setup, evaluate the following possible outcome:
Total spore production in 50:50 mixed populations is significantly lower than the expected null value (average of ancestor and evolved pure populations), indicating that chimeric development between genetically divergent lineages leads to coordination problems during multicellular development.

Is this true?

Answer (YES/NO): NO